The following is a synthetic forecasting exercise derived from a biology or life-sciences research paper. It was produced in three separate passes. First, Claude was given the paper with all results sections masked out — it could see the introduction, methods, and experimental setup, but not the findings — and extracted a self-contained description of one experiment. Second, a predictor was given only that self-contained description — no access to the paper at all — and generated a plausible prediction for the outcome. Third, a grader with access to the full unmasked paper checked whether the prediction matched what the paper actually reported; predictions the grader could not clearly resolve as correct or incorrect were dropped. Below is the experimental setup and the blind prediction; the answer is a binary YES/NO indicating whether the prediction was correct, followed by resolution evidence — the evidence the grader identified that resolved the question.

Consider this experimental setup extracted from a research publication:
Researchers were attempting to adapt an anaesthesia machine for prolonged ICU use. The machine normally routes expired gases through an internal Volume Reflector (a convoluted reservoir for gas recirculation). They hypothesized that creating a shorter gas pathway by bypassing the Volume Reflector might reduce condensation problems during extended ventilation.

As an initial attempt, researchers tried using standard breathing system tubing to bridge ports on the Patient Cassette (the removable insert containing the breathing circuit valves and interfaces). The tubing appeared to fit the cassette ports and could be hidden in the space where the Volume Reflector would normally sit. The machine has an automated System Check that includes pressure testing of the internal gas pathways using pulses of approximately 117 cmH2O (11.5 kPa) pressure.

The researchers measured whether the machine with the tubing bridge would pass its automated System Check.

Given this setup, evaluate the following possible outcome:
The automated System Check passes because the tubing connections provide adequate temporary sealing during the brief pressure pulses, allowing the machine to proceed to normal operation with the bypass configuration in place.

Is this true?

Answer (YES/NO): NO